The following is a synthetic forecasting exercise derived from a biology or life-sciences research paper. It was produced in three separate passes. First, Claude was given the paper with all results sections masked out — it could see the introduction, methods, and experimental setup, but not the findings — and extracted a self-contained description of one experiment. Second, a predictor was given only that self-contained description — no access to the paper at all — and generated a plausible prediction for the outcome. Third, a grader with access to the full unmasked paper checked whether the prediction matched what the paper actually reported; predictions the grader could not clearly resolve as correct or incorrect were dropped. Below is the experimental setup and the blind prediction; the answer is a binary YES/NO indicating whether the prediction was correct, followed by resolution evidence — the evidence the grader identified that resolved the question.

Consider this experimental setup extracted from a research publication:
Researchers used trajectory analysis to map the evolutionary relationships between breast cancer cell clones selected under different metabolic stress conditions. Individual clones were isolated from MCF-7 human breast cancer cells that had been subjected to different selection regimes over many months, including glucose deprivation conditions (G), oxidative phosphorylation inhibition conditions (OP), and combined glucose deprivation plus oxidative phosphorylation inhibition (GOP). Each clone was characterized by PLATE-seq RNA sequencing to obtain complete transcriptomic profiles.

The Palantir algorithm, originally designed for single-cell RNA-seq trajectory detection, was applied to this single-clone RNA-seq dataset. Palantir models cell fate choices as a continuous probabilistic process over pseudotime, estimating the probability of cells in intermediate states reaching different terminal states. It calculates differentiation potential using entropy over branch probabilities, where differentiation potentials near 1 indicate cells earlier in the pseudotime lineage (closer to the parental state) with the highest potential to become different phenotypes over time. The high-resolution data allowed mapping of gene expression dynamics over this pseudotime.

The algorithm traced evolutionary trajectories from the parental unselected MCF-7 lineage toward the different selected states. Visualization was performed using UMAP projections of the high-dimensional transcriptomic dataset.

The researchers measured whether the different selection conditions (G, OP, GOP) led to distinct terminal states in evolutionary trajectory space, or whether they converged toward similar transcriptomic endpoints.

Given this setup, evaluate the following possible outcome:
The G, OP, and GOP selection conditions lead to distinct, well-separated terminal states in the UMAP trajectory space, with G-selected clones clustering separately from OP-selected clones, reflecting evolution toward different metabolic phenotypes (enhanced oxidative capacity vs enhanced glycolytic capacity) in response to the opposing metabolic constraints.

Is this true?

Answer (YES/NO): NO